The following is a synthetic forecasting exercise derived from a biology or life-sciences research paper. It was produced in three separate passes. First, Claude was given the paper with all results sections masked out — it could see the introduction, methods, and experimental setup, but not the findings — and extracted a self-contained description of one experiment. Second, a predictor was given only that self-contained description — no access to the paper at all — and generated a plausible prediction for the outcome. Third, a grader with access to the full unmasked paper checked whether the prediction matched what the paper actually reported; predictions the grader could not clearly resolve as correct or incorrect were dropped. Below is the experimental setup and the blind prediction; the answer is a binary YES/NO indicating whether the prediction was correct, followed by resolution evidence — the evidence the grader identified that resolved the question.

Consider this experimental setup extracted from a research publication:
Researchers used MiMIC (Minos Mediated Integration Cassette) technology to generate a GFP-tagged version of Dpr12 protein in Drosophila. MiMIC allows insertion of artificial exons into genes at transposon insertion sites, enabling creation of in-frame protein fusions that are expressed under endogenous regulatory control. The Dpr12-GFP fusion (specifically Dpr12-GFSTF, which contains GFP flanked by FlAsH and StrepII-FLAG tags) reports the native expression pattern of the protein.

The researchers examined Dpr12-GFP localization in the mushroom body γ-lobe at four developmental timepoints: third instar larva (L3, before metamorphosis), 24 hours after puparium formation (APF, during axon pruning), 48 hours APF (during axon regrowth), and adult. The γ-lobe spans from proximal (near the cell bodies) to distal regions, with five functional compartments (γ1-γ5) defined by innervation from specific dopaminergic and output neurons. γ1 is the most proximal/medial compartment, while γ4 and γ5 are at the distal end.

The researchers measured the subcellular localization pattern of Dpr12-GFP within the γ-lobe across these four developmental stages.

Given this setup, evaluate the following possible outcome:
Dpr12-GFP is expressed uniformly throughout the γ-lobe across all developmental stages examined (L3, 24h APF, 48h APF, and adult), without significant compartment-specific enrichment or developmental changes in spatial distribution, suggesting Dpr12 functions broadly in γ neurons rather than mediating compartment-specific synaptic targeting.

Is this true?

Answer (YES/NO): NO